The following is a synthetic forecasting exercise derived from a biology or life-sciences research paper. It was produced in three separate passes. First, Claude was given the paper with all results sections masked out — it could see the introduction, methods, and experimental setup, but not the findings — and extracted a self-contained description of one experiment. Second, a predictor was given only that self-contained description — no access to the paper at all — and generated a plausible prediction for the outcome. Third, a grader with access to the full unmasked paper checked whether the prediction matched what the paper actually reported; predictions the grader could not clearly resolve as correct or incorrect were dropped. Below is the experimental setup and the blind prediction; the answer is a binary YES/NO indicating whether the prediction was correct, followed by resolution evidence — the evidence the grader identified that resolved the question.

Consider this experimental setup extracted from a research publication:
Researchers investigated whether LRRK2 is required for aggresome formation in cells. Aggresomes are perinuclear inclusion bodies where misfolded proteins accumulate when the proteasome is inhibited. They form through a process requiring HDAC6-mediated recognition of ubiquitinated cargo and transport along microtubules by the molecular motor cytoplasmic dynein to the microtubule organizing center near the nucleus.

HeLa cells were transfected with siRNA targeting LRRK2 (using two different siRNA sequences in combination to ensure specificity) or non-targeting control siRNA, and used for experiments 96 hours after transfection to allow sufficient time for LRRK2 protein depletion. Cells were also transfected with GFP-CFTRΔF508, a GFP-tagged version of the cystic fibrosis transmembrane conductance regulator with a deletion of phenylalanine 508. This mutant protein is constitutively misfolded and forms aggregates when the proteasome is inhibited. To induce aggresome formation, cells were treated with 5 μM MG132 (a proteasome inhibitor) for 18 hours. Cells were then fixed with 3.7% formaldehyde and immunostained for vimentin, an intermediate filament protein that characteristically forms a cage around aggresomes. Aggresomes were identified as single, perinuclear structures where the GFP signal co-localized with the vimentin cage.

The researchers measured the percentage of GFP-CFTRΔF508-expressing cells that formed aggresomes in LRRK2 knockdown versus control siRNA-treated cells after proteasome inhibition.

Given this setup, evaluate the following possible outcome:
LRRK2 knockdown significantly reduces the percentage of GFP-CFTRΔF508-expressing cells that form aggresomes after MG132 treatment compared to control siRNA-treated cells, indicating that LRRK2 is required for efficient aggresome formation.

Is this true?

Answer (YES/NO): YES